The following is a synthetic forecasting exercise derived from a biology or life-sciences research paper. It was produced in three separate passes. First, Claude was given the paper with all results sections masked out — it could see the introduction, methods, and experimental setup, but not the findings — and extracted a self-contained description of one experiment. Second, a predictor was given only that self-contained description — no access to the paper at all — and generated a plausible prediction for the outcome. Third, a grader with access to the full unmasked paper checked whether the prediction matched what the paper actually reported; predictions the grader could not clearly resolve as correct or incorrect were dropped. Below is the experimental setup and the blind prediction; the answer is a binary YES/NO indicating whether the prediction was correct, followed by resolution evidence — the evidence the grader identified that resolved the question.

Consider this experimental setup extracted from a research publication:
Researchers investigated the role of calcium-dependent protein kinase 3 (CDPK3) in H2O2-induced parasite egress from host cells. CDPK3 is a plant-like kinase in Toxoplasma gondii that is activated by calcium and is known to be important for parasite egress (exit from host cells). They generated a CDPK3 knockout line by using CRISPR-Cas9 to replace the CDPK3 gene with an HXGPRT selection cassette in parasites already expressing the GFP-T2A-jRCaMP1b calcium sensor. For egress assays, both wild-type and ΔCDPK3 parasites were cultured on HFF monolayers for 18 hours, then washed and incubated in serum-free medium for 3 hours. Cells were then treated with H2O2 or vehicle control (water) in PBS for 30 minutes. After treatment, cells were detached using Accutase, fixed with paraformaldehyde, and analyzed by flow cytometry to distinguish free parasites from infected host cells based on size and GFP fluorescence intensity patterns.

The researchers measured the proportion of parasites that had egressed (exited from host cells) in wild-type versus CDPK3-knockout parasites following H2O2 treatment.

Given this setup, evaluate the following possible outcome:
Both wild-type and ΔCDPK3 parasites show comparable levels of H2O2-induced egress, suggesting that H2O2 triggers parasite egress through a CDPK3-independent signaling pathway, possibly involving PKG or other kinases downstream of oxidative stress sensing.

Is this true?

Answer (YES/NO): NO